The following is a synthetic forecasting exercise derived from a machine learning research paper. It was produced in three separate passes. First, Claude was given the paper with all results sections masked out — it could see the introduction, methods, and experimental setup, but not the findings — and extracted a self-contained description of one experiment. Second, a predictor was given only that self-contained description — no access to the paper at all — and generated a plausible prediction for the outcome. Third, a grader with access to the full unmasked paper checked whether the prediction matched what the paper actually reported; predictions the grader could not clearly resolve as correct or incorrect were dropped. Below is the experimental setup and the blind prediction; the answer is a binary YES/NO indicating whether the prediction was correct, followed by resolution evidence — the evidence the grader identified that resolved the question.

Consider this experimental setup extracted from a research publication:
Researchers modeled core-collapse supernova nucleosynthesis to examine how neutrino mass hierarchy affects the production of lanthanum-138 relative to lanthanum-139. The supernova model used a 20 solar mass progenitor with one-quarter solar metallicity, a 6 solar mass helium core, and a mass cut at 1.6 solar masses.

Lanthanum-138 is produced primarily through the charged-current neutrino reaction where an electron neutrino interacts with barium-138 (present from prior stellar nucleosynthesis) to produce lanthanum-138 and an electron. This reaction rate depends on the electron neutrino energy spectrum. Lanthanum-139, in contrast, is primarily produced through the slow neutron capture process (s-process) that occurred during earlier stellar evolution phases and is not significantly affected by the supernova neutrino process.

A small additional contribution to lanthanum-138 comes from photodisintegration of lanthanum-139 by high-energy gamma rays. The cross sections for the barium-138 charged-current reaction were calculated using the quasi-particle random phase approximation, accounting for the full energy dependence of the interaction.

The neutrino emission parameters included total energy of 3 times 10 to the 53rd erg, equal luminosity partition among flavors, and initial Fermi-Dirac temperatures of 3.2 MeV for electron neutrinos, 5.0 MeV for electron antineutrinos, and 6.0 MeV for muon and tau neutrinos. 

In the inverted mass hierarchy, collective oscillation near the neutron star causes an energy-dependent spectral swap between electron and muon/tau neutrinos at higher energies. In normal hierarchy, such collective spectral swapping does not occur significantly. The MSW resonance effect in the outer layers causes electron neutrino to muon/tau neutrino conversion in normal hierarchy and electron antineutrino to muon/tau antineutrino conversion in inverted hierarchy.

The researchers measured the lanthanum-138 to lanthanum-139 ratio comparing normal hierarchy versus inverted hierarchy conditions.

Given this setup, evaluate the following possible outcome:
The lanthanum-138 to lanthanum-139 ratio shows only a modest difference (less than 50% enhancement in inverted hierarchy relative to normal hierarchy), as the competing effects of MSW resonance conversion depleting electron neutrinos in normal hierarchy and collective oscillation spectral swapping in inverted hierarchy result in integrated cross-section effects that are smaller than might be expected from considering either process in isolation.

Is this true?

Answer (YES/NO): NO